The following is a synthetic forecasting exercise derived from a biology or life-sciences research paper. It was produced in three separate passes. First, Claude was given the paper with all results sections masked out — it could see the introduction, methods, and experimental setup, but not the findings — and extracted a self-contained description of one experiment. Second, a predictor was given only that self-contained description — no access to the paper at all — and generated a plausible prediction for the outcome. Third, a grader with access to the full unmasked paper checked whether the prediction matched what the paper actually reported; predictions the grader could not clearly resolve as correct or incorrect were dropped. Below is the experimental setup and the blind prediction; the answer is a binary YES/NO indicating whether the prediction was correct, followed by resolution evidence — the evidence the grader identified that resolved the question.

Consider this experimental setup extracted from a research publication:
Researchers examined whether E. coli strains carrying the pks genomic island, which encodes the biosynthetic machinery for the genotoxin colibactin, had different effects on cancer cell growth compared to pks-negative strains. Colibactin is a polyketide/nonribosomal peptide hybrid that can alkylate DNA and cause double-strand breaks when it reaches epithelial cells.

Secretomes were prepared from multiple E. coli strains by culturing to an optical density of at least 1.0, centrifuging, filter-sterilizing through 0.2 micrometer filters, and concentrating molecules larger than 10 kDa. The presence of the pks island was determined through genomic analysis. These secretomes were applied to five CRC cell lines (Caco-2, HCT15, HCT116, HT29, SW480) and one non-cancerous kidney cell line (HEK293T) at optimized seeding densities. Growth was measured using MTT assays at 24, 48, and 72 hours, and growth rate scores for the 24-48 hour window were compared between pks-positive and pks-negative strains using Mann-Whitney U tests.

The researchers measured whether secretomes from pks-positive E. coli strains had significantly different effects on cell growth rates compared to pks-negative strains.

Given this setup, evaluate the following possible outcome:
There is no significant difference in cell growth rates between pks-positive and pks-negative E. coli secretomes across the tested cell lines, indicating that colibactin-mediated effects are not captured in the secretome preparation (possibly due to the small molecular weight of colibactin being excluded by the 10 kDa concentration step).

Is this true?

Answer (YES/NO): NO